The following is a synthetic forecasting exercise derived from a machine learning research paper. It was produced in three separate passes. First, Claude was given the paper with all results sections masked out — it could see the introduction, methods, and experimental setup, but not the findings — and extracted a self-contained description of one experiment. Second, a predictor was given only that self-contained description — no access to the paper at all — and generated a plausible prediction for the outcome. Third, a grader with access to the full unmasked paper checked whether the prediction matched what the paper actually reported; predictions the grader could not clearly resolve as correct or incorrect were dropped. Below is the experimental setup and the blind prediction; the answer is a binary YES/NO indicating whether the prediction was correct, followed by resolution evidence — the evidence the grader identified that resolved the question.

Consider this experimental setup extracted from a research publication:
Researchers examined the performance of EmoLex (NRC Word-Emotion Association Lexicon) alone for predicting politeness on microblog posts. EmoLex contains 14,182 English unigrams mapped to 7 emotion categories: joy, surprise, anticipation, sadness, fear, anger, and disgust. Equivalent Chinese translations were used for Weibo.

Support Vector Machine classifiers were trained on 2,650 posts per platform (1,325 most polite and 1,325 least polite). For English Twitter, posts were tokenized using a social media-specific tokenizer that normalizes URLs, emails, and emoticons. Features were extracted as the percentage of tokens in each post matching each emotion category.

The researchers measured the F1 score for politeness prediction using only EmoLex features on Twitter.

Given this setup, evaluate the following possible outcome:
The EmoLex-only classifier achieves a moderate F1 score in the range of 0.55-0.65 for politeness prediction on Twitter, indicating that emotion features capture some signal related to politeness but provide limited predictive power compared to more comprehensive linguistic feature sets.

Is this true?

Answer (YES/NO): YES